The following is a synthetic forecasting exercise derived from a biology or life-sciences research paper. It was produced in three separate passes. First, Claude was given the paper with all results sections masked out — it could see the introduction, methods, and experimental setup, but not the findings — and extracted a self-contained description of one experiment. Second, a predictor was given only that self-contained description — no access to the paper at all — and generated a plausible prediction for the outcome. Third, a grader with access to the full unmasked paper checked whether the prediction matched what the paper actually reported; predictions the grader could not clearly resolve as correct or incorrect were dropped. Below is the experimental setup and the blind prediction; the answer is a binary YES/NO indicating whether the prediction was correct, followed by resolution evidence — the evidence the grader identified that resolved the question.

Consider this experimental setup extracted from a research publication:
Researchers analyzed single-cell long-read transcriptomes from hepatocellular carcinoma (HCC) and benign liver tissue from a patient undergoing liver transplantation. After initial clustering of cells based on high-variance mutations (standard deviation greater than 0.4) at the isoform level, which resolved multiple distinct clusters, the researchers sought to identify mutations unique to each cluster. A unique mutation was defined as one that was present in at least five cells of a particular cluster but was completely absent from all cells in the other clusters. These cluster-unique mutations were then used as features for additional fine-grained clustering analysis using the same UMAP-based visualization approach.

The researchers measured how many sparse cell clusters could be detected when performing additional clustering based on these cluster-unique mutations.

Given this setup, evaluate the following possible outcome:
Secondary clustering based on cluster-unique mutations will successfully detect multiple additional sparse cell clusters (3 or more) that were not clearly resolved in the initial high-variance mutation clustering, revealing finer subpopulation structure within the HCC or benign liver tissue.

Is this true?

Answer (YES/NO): YES